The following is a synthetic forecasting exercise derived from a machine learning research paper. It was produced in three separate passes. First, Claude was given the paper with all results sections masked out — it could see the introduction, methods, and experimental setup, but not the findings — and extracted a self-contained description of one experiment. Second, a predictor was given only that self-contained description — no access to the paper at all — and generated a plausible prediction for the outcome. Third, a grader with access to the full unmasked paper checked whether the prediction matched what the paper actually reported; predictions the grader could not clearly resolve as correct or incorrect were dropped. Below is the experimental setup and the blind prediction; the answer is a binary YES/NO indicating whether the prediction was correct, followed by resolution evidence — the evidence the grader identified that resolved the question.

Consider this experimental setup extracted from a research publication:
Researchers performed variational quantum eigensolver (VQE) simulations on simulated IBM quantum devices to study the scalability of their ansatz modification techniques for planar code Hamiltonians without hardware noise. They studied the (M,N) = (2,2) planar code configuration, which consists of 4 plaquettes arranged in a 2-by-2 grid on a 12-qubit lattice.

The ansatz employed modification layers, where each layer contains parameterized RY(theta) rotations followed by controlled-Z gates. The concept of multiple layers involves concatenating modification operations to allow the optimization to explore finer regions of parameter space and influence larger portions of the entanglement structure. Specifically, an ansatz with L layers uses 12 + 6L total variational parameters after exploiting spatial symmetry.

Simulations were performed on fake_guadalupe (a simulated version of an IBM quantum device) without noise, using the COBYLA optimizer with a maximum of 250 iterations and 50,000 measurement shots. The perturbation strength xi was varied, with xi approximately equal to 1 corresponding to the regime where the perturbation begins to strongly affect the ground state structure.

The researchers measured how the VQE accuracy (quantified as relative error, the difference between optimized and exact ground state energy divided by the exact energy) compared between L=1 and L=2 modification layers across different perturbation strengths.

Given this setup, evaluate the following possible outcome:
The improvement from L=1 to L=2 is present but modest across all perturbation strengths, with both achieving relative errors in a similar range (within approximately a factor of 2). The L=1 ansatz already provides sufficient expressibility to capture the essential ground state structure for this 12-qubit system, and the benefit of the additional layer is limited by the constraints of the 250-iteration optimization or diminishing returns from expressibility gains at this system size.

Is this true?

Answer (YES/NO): NO